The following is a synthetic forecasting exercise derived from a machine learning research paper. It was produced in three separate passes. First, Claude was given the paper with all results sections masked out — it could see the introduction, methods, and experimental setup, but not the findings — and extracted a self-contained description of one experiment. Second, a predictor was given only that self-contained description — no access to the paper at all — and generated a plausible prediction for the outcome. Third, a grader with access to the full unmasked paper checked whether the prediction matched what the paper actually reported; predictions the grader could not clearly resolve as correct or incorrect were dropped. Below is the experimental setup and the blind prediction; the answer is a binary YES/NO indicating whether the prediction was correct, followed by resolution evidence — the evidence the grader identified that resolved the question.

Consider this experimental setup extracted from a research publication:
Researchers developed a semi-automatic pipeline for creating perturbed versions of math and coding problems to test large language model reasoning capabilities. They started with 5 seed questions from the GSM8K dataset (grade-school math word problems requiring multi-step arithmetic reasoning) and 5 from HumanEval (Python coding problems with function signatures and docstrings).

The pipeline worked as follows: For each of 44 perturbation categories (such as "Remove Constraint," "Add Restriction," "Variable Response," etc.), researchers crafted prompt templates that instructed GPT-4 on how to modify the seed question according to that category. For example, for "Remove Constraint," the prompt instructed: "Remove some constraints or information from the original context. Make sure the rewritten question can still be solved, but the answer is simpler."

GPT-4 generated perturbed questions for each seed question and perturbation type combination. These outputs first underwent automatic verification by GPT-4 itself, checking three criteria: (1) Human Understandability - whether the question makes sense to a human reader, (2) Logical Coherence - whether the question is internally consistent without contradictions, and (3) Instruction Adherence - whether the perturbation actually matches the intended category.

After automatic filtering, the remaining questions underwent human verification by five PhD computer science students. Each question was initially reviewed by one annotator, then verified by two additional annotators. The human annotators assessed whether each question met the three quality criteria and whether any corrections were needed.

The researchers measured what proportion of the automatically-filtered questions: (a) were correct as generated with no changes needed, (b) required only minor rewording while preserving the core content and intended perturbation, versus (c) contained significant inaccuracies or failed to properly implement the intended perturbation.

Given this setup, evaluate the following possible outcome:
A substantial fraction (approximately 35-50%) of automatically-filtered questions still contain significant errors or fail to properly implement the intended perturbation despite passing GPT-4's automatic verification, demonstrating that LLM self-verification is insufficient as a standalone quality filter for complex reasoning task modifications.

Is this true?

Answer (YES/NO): NO